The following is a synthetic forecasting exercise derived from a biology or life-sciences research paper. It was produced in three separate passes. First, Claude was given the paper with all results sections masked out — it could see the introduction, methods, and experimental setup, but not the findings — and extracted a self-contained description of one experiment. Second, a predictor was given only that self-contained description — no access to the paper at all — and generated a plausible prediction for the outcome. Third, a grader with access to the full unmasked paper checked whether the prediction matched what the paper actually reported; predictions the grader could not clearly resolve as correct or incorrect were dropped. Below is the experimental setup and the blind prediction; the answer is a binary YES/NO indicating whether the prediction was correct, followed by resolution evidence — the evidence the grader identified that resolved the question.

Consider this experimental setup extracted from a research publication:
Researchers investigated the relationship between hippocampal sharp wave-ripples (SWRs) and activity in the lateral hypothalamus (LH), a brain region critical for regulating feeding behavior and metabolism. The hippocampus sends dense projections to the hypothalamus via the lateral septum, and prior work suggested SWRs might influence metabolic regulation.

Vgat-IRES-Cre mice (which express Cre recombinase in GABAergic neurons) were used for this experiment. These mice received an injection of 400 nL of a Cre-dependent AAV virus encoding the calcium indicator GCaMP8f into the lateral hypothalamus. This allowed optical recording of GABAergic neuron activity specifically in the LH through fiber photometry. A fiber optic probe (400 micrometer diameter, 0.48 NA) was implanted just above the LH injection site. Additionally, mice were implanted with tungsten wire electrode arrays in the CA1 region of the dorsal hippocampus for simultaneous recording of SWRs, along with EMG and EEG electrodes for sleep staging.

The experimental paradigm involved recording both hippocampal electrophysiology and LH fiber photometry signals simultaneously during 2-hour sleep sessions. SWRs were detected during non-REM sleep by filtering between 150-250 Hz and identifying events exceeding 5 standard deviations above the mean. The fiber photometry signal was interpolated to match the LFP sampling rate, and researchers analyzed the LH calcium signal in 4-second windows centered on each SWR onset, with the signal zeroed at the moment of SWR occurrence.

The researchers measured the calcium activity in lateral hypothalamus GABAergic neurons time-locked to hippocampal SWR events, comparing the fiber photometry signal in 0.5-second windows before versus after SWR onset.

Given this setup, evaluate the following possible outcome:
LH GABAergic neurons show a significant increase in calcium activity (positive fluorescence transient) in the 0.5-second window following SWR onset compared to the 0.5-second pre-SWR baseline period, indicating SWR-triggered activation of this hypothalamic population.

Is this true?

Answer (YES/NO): YES